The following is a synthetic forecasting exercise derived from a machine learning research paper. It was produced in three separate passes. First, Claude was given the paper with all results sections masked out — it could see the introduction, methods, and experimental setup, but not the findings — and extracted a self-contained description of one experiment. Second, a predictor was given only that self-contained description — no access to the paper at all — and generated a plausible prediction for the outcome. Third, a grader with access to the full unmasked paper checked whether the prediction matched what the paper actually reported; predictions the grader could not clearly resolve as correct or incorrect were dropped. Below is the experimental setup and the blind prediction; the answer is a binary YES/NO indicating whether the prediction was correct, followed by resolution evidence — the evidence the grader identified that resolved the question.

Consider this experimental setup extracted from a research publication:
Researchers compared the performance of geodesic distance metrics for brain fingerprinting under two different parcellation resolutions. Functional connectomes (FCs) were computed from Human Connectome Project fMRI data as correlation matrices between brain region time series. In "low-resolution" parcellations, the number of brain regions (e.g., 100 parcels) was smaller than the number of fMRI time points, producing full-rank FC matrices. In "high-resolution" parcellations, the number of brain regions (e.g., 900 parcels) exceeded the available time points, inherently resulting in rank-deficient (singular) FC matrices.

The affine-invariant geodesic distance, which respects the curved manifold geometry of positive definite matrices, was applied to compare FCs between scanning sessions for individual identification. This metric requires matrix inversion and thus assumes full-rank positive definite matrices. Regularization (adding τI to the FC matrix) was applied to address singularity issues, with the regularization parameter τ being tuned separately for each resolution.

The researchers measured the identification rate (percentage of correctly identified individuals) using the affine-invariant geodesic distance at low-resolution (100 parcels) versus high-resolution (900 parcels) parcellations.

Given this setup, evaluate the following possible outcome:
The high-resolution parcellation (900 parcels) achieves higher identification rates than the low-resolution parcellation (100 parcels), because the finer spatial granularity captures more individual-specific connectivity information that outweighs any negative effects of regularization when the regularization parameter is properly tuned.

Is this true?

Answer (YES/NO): NO